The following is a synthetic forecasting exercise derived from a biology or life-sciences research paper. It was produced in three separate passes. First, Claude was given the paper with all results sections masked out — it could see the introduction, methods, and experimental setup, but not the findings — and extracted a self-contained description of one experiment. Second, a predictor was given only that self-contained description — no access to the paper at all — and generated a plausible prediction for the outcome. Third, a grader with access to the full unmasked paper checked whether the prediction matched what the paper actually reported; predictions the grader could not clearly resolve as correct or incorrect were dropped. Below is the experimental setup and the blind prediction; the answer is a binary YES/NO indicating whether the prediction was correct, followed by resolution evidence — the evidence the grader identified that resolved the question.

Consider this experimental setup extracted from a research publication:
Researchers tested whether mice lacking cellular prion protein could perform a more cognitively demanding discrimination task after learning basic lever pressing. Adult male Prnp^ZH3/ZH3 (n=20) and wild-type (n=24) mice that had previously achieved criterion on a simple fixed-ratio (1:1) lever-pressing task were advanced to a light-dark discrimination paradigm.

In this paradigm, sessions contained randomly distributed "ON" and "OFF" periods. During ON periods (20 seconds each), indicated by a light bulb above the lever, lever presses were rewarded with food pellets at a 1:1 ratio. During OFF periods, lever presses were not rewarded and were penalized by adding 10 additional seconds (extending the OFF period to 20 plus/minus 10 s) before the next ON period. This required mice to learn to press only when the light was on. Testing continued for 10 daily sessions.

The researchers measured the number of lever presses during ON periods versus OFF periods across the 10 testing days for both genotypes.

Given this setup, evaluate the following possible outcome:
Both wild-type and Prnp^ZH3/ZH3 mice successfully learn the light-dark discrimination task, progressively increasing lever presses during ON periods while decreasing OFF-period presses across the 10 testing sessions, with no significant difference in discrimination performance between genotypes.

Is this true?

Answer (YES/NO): NO